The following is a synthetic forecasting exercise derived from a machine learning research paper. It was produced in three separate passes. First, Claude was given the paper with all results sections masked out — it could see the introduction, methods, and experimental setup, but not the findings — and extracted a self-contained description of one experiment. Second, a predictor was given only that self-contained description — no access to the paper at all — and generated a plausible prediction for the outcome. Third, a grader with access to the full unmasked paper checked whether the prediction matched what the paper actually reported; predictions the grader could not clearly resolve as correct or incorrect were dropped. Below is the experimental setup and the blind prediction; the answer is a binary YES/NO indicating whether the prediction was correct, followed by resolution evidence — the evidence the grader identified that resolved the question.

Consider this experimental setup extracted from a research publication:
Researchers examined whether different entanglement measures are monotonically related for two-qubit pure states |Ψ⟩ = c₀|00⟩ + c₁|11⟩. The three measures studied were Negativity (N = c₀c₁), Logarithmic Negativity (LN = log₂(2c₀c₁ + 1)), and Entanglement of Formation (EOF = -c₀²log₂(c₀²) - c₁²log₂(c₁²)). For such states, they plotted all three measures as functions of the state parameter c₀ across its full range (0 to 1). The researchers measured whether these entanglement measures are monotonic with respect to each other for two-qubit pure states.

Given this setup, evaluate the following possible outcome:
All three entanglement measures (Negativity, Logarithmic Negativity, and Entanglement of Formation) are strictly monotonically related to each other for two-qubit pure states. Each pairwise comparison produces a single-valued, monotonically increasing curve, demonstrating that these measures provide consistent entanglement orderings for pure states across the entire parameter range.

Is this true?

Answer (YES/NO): YES